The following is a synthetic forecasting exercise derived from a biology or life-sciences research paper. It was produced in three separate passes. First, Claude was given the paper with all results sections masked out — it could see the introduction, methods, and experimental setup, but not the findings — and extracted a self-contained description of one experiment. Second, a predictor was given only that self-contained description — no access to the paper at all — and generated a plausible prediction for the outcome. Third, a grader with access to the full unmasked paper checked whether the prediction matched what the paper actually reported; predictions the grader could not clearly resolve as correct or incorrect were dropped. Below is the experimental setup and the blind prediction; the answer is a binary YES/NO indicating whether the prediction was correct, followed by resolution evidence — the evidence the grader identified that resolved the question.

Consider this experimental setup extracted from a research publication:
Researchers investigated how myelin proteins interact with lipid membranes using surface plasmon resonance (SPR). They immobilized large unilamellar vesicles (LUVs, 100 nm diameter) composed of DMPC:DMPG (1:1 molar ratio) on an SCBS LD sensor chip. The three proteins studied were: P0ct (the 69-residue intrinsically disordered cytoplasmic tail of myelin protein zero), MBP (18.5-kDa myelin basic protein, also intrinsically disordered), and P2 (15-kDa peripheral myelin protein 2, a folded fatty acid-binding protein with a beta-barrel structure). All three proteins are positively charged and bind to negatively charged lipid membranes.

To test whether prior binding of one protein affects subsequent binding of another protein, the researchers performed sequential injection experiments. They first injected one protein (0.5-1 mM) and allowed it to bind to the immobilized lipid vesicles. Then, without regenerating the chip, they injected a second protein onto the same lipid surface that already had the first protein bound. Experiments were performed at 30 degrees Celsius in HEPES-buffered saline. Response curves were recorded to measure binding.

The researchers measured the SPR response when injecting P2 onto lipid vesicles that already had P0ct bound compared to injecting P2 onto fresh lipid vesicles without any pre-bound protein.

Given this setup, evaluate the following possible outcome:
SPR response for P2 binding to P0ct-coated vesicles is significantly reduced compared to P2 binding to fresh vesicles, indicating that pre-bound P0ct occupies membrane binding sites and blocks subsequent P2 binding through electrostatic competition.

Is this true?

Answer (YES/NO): YES